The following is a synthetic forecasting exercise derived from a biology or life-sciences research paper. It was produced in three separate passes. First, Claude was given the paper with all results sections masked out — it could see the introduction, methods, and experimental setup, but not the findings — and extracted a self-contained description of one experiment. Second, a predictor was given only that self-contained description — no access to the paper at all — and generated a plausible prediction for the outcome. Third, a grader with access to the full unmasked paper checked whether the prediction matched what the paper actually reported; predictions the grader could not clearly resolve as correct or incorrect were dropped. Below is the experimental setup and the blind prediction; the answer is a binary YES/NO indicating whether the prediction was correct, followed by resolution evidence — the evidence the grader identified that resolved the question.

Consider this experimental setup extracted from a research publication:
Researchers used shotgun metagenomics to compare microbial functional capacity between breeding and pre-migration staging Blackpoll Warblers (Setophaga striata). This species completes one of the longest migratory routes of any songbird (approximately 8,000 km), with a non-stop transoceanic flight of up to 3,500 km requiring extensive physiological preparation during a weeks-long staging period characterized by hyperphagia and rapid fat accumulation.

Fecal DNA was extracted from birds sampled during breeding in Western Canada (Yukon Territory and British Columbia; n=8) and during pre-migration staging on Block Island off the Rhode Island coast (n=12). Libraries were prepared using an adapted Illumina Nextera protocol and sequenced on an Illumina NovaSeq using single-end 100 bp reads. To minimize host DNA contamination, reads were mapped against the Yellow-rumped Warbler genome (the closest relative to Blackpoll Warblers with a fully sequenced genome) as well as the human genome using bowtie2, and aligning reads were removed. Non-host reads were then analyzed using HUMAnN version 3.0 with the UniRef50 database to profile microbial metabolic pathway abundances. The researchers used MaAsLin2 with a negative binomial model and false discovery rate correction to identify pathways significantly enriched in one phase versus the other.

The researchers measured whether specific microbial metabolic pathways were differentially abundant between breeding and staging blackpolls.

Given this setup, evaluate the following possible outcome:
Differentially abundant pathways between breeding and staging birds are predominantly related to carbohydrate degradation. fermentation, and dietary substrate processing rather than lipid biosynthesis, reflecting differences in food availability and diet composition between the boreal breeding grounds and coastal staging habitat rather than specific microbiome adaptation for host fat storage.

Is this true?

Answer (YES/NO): NO